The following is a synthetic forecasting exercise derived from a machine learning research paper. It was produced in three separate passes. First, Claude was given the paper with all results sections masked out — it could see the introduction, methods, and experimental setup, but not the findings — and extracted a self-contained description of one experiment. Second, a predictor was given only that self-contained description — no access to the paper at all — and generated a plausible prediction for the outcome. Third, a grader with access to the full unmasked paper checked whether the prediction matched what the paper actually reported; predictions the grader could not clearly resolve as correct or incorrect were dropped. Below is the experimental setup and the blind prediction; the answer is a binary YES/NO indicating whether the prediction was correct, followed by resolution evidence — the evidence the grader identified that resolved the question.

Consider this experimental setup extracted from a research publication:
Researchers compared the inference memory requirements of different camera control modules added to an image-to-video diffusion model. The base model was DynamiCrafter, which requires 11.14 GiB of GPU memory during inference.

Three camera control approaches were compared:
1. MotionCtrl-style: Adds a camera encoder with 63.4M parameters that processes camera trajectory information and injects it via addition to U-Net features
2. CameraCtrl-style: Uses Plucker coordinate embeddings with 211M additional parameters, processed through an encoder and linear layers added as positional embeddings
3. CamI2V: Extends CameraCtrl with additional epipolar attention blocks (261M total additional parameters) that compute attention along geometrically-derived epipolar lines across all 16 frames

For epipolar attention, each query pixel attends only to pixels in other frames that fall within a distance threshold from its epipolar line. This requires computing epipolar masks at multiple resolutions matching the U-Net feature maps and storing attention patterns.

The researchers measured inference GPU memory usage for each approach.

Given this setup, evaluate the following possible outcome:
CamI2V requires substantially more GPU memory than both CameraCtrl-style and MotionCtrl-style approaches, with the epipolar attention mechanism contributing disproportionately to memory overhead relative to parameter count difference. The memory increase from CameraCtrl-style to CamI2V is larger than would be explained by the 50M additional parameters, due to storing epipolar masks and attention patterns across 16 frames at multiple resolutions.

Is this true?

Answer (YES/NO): NO